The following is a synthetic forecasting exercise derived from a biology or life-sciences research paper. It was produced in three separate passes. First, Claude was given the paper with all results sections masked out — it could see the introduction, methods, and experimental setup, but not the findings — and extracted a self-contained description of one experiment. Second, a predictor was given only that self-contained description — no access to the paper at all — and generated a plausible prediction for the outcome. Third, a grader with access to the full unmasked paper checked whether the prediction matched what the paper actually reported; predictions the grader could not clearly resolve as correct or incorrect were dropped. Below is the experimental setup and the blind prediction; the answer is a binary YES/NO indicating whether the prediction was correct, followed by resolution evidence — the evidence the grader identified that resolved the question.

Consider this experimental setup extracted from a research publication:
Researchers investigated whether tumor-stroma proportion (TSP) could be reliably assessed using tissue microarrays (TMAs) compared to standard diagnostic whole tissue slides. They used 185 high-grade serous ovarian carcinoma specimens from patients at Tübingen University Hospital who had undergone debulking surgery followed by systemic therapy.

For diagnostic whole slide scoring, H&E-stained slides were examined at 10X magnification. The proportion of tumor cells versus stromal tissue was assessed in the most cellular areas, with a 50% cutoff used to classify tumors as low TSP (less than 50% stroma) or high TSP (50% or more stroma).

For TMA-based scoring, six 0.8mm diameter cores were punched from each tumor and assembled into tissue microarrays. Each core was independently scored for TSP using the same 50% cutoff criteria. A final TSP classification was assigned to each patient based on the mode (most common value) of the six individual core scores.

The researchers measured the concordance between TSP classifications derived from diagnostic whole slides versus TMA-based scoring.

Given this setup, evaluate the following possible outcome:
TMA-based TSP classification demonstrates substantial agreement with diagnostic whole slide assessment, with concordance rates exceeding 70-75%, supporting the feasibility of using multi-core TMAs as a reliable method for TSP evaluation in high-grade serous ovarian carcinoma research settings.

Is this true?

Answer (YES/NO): YES